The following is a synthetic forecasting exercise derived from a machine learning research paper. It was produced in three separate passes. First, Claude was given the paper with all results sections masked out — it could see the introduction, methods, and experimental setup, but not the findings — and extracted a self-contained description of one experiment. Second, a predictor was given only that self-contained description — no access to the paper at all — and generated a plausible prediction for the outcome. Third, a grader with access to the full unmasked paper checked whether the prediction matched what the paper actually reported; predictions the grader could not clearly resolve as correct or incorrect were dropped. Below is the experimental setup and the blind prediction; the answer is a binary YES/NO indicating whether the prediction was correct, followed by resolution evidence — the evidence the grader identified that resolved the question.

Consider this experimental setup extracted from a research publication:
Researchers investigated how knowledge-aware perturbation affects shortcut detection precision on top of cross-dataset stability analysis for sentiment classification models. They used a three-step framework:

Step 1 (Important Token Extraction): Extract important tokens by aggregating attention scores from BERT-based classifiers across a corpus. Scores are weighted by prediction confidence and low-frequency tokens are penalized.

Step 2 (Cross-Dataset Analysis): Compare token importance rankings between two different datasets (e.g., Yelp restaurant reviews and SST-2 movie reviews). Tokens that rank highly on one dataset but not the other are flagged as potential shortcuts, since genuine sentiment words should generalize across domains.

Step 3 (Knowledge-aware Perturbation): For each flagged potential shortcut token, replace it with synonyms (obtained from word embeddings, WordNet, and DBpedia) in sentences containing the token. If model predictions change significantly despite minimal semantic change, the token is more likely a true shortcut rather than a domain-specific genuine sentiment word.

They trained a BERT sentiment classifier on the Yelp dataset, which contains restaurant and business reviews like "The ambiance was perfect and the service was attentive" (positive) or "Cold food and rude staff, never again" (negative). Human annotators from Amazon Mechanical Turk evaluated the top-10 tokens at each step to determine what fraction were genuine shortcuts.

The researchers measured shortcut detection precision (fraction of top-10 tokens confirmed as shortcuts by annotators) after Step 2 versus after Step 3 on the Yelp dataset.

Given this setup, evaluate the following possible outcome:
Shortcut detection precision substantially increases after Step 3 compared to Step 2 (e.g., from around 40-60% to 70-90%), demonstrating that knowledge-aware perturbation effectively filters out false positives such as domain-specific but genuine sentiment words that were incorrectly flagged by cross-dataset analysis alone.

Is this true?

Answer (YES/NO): NO